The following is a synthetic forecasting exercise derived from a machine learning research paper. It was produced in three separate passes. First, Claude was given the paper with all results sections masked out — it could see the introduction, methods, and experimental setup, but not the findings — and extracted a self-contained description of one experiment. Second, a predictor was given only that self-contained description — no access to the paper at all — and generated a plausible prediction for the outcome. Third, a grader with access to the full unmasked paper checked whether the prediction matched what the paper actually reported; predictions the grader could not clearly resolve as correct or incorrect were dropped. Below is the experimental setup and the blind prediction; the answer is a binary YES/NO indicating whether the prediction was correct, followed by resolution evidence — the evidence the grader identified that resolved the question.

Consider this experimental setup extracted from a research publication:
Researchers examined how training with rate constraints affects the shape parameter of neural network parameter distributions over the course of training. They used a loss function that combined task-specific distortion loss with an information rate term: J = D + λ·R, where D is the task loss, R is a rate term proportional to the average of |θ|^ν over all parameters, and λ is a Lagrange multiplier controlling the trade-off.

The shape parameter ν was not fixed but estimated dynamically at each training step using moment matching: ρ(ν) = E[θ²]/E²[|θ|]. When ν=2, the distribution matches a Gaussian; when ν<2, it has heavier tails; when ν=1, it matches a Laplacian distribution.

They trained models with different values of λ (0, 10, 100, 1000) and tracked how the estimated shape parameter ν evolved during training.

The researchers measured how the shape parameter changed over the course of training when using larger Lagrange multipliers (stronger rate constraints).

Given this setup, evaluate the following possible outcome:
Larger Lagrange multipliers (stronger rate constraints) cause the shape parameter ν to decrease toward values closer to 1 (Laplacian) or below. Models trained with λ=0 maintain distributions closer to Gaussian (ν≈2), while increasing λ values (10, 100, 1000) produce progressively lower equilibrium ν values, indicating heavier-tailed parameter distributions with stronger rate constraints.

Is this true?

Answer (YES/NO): NO